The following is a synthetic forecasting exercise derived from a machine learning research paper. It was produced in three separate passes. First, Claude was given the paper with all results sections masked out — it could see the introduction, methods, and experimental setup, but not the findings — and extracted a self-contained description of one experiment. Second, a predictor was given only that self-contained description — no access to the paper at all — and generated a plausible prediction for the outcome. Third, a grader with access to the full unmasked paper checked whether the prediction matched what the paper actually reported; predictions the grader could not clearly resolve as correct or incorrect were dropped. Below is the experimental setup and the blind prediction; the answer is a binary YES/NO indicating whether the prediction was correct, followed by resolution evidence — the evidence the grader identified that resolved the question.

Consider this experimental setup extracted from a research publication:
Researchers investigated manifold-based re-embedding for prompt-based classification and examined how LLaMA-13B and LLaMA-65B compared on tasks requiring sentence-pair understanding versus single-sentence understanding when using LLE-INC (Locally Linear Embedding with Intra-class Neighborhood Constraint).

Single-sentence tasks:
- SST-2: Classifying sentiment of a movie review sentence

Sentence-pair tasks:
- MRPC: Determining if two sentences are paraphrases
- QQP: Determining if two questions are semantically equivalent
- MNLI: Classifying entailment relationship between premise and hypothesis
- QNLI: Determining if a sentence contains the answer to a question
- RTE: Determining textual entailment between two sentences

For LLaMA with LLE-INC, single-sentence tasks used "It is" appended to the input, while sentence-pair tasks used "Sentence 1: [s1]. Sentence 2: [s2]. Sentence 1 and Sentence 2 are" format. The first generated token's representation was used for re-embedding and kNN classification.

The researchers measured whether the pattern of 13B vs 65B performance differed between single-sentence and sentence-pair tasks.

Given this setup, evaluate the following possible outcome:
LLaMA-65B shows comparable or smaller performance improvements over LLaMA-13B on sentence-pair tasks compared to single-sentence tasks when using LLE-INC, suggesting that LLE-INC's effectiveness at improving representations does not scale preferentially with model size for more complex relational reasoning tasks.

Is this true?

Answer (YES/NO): NO